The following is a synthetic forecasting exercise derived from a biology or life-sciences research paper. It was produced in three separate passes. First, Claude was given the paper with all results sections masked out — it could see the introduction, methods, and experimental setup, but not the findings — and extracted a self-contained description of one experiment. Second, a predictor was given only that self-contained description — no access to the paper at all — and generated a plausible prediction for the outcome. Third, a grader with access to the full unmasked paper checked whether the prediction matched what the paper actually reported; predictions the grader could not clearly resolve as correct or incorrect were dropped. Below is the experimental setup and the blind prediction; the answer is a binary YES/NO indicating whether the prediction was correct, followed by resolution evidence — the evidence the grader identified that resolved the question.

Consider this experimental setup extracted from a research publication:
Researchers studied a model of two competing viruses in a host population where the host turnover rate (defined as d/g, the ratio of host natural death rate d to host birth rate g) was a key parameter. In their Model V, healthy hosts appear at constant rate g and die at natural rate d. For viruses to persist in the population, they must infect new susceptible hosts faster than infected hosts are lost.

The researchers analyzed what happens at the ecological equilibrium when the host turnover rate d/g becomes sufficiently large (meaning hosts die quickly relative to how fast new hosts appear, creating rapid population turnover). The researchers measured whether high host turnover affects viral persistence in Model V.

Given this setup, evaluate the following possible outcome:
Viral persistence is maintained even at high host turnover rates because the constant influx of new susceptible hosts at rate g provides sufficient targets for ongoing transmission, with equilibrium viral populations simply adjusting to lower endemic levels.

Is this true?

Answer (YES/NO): NO